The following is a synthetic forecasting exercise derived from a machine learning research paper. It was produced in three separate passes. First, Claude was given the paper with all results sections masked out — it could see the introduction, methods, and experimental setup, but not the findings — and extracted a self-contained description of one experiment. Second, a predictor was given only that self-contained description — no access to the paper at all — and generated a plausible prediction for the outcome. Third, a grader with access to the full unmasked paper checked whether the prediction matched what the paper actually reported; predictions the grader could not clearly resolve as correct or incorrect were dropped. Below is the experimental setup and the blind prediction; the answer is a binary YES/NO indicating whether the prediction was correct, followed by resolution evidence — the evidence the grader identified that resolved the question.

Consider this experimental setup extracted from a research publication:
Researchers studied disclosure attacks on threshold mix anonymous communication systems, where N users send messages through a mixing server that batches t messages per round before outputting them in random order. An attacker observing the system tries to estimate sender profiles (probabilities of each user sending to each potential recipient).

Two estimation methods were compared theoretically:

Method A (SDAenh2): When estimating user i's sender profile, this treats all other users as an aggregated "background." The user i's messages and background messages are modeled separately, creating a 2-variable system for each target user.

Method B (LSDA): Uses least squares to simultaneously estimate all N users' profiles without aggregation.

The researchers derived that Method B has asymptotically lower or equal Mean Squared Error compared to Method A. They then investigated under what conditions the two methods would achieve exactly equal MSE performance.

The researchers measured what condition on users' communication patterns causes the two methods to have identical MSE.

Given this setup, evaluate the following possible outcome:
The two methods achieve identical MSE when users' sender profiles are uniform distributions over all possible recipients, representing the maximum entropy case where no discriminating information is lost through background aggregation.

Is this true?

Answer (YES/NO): NO